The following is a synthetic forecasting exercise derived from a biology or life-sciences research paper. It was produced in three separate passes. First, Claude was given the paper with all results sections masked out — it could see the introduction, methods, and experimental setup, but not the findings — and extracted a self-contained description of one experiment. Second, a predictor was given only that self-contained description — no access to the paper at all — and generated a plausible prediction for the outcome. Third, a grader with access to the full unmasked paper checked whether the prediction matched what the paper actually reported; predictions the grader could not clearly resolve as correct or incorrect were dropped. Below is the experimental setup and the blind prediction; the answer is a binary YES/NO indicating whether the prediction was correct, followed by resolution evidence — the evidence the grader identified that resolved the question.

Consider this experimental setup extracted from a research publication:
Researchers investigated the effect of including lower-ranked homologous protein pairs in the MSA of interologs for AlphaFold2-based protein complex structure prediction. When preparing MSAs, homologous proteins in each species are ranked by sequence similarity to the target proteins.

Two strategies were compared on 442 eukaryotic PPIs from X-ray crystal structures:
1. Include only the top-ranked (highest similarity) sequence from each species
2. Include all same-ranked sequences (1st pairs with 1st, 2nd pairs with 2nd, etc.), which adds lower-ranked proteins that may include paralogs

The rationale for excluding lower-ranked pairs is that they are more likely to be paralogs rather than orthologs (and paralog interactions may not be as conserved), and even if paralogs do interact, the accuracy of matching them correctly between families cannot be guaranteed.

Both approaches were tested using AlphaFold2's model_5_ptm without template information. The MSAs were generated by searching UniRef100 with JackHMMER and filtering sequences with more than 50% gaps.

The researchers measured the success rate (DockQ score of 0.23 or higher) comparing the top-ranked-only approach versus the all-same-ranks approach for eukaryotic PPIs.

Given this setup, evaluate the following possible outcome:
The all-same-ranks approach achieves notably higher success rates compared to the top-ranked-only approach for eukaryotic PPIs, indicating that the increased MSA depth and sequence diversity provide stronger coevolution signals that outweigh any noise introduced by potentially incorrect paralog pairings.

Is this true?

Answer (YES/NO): NO